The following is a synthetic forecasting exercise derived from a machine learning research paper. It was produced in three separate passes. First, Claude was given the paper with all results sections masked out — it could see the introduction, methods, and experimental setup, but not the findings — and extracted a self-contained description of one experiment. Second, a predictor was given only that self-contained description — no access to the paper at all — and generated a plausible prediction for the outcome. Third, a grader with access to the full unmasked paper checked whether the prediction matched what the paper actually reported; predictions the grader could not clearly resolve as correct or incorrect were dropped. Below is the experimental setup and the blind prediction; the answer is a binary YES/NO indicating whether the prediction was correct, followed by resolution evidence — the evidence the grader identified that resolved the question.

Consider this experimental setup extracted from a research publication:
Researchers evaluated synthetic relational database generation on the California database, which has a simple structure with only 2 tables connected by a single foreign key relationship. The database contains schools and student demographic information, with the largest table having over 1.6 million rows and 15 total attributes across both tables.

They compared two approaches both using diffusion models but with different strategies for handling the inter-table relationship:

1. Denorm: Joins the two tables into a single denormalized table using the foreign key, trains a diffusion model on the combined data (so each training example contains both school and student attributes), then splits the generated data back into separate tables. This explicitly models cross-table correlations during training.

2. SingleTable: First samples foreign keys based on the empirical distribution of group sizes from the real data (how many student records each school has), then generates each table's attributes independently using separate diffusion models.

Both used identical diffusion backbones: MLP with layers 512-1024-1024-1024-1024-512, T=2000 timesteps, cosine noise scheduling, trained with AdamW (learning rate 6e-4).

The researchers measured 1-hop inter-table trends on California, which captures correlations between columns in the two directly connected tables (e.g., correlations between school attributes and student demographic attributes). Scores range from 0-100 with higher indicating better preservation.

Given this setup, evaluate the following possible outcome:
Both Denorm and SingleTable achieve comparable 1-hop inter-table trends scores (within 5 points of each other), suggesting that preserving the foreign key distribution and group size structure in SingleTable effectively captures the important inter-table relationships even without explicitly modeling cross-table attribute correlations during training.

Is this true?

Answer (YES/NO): YES